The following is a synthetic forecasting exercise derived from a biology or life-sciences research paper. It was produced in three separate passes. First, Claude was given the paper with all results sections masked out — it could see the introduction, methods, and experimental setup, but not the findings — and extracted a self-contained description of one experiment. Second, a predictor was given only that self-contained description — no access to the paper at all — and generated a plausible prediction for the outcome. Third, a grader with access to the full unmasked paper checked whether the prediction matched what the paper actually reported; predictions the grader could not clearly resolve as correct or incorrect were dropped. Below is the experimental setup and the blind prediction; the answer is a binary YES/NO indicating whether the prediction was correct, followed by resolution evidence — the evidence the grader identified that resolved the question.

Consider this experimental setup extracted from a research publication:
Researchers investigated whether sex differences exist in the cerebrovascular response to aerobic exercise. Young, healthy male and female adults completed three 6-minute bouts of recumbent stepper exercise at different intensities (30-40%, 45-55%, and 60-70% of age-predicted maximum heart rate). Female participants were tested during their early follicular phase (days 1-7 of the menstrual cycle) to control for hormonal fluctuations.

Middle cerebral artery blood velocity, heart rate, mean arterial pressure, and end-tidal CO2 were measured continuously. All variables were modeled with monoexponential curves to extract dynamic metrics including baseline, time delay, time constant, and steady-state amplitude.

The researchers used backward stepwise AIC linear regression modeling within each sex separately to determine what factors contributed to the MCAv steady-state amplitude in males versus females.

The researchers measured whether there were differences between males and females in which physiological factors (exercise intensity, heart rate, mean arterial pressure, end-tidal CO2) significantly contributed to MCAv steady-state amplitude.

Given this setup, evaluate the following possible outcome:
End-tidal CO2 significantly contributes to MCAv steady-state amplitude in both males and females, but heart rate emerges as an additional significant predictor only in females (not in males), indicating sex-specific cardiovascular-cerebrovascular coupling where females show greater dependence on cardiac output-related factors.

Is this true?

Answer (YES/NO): NO